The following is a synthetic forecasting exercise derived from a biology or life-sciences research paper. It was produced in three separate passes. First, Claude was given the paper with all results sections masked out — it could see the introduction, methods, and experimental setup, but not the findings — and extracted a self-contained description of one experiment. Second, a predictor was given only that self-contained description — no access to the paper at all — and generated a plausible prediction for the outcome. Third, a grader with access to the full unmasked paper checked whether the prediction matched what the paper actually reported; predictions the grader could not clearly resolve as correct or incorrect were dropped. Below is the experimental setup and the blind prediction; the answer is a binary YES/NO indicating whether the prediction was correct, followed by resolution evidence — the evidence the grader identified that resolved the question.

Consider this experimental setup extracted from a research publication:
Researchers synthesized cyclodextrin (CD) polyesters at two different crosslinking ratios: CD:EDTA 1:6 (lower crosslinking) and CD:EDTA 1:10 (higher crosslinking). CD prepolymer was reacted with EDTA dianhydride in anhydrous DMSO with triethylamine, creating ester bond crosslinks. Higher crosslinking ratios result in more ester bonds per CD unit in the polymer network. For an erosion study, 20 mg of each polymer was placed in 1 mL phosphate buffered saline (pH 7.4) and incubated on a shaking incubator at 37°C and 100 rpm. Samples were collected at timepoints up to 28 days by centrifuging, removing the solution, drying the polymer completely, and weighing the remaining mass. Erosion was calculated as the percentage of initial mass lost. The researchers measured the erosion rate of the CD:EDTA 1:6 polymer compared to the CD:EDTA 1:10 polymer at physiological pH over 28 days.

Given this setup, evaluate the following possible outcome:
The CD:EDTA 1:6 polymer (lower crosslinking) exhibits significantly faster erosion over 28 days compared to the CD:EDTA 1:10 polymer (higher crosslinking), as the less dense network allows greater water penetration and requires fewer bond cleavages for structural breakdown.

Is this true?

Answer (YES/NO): YES